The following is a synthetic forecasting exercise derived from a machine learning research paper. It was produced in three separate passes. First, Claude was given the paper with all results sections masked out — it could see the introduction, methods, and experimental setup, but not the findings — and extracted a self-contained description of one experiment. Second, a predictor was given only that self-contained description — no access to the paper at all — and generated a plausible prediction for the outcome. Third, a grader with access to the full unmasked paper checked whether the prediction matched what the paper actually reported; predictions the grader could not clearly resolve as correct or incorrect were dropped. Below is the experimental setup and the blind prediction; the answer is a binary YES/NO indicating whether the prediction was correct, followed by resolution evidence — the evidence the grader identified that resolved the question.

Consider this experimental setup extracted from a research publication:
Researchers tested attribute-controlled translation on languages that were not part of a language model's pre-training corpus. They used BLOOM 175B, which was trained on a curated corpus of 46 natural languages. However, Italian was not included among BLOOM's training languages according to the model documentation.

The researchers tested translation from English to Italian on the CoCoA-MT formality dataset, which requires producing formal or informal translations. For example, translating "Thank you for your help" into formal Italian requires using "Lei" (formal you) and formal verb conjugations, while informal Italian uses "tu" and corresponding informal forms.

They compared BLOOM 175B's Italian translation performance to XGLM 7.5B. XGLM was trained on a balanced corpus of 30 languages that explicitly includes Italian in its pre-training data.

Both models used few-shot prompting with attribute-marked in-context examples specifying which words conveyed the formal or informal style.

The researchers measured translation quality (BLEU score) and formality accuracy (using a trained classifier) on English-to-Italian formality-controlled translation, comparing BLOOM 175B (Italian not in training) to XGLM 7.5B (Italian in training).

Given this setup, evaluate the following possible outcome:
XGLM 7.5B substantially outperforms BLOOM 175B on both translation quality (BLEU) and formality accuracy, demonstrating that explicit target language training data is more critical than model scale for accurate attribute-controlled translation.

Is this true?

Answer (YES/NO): NO